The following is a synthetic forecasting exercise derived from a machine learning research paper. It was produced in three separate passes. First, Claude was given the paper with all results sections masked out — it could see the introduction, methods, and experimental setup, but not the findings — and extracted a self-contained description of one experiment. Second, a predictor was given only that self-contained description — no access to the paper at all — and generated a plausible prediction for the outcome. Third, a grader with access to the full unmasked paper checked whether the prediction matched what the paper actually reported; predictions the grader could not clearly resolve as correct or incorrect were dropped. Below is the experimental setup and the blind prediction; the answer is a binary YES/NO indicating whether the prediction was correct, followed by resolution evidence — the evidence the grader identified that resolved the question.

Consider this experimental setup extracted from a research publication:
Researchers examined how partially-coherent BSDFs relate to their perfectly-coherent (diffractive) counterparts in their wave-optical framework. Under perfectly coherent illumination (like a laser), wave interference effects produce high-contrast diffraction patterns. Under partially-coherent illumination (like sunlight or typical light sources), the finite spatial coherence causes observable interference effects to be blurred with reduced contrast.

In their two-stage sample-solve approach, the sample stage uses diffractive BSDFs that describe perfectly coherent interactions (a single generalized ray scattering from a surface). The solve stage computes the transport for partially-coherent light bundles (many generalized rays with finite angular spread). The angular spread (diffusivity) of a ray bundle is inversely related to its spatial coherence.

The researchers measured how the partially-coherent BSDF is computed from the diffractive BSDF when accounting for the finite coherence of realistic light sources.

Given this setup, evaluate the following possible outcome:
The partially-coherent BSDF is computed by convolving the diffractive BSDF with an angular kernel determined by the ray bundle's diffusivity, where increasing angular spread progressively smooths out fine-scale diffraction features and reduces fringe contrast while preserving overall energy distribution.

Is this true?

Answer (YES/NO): YES